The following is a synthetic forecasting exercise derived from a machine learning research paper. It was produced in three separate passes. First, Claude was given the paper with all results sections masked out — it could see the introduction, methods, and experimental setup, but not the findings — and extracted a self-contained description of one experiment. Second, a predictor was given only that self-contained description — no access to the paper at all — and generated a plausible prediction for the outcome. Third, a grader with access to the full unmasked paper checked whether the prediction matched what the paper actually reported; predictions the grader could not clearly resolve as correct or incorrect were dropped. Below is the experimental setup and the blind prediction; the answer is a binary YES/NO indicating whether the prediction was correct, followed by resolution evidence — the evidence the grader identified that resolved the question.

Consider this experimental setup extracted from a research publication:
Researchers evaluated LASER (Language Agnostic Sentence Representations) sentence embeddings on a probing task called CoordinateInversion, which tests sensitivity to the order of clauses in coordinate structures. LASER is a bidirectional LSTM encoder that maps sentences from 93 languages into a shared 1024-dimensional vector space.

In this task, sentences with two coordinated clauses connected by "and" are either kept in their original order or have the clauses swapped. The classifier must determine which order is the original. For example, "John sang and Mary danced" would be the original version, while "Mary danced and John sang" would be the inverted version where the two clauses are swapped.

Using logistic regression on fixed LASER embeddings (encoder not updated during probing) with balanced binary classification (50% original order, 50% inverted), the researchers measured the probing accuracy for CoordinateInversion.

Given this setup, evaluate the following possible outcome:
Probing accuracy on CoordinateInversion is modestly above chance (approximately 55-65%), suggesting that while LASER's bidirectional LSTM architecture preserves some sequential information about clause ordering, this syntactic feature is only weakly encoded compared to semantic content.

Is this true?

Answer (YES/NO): NO